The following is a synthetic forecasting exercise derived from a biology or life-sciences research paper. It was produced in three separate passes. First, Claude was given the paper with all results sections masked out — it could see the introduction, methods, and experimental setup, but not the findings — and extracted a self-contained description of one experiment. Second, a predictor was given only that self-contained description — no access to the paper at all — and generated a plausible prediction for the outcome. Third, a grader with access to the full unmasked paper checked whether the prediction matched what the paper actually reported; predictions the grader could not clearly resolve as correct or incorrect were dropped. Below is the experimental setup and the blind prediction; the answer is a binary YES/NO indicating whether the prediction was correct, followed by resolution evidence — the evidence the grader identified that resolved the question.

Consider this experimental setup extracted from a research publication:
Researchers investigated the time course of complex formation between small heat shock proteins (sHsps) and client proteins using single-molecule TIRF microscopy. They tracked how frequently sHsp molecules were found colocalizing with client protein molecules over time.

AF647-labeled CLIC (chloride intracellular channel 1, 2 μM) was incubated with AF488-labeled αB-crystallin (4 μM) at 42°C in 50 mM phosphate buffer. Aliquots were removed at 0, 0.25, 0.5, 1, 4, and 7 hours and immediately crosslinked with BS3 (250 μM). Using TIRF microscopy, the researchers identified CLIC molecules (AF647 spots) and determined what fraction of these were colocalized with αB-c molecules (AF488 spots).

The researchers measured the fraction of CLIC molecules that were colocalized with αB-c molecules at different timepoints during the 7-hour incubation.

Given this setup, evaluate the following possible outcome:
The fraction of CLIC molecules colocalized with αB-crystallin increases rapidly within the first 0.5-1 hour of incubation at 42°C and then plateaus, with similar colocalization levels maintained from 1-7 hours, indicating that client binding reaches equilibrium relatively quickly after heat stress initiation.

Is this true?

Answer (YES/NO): YES